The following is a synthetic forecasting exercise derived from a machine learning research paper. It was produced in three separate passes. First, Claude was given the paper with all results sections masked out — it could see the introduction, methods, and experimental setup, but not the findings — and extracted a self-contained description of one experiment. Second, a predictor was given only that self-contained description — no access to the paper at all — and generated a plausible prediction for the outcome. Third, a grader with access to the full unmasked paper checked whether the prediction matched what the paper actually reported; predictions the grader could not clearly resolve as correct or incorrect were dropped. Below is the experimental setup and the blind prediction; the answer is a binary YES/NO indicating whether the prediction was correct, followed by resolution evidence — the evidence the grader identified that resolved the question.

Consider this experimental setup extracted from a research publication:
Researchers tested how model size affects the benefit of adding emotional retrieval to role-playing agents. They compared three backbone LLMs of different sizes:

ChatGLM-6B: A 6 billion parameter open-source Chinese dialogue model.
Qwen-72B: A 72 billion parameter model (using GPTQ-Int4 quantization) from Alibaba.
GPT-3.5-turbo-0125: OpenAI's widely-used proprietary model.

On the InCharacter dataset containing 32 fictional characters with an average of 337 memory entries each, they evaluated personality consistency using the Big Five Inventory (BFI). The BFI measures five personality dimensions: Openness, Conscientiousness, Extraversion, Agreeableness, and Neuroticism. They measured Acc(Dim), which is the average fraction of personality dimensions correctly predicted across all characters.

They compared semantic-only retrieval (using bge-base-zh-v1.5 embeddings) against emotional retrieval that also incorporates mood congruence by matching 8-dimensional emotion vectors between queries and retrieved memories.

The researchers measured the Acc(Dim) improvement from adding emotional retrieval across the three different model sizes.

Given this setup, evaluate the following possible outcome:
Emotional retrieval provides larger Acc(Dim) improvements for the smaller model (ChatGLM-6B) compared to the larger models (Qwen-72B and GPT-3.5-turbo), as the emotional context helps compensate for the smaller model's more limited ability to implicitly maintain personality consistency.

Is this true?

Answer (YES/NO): NO